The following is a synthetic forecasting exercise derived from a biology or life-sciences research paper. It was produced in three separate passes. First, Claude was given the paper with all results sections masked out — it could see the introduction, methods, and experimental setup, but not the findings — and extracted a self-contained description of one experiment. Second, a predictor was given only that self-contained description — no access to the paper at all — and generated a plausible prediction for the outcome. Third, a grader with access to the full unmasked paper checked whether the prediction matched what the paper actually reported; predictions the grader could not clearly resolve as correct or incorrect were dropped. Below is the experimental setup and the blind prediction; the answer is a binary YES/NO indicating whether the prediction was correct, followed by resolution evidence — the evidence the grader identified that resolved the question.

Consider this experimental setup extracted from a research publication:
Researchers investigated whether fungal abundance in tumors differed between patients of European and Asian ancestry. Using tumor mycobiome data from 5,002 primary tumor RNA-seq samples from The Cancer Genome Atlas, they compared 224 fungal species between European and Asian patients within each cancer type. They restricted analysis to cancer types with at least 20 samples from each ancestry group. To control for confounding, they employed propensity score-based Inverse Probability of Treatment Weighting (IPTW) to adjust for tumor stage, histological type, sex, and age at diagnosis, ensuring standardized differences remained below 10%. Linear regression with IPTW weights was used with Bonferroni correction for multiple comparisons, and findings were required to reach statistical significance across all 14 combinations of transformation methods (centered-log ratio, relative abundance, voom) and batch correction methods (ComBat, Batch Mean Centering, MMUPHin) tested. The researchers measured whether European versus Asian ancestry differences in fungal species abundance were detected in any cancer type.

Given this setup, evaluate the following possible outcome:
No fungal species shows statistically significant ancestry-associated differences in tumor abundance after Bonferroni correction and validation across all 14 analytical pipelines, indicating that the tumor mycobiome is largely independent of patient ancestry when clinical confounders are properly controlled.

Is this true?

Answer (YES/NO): NO